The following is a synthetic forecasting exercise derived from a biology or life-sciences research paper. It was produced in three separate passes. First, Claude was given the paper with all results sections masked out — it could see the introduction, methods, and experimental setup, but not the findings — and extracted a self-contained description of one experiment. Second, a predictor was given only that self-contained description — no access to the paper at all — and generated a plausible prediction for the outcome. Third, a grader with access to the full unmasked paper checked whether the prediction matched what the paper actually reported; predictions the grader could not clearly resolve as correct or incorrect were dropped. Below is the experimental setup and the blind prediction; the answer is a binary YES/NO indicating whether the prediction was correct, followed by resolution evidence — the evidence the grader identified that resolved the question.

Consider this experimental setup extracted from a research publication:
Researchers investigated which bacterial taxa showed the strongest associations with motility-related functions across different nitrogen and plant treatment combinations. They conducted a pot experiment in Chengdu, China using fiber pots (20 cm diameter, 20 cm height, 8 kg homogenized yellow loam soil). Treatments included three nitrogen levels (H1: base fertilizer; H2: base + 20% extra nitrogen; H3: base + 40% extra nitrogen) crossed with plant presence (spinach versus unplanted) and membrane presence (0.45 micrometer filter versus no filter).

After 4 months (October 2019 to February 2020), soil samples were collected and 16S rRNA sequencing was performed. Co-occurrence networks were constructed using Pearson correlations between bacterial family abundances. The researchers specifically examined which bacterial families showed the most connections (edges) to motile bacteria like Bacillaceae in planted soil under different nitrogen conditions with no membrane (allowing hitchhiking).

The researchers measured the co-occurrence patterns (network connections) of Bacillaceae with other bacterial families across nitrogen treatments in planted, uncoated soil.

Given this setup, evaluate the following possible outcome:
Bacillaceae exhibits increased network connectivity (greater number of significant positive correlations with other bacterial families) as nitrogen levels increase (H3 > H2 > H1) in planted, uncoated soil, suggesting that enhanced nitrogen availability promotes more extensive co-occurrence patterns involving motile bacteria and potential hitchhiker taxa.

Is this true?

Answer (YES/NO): NO